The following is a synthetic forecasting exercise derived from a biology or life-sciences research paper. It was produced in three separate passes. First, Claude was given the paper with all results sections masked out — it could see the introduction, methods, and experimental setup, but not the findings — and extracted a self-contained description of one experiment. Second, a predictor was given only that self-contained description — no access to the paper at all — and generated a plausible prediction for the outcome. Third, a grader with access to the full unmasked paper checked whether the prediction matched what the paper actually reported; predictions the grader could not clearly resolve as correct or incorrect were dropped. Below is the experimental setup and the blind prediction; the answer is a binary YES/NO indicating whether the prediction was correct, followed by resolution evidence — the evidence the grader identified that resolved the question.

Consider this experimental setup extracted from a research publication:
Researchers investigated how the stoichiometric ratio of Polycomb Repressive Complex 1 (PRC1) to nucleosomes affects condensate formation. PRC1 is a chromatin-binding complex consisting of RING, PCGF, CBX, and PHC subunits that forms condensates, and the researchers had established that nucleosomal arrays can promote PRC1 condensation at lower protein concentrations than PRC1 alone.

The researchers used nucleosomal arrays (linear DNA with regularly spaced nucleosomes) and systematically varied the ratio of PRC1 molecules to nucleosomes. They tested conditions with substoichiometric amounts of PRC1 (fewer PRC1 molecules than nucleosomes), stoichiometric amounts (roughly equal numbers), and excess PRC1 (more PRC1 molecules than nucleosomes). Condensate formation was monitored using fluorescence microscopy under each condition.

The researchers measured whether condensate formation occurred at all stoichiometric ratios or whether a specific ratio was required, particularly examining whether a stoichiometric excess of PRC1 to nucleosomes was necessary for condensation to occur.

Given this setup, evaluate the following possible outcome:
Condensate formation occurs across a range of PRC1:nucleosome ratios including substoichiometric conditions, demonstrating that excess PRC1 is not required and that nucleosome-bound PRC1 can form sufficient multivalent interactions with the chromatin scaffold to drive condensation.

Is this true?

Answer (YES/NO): NO